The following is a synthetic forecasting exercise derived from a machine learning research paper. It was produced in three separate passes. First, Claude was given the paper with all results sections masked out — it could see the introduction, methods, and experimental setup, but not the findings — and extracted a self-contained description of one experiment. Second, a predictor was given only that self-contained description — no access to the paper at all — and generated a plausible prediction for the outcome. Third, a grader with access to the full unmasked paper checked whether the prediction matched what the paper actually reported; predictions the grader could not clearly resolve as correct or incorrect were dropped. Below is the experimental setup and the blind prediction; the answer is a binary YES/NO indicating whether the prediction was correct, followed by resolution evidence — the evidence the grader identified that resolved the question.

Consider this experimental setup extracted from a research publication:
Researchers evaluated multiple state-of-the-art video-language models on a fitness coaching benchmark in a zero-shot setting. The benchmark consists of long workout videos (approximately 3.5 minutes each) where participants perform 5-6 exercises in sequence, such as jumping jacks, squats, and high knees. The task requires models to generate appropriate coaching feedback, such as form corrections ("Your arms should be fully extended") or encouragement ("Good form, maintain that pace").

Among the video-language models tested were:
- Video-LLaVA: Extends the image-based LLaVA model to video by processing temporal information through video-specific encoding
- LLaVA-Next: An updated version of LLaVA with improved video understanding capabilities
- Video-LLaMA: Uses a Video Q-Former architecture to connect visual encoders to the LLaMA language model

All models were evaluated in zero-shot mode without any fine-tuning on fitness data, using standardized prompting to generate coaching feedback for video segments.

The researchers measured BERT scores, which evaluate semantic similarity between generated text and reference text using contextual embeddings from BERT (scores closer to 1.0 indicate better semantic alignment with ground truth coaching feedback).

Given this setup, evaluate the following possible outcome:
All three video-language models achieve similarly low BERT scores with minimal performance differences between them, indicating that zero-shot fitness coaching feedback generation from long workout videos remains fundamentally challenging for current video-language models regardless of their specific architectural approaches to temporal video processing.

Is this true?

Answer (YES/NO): NO